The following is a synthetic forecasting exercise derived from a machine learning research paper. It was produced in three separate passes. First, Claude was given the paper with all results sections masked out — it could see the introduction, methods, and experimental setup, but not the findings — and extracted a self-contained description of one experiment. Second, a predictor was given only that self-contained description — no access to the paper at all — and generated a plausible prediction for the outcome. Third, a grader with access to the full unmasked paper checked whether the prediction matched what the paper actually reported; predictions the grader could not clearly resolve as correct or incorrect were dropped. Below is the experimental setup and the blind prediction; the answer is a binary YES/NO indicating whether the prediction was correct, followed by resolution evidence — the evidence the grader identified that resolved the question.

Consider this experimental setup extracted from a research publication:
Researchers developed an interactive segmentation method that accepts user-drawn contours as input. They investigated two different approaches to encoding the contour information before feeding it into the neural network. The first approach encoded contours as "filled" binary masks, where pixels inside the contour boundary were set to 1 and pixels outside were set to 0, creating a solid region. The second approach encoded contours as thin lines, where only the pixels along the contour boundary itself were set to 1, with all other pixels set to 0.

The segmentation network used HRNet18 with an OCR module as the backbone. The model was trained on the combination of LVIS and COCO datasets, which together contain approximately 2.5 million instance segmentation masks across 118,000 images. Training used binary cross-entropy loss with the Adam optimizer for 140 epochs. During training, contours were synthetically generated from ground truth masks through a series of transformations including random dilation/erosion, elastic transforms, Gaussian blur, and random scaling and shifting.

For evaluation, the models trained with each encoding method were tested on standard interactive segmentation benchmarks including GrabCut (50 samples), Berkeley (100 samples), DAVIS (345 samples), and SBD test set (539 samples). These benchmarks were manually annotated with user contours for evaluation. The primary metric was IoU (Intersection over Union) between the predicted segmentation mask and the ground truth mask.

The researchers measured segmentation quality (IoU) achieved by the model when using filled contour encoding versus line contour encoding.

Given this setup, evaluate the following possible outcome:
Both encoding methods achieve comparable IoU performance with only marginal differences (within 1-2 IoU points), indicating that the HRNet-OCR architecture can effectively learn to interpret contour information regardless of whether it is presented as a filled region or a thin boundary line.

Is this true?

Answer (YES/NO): NO